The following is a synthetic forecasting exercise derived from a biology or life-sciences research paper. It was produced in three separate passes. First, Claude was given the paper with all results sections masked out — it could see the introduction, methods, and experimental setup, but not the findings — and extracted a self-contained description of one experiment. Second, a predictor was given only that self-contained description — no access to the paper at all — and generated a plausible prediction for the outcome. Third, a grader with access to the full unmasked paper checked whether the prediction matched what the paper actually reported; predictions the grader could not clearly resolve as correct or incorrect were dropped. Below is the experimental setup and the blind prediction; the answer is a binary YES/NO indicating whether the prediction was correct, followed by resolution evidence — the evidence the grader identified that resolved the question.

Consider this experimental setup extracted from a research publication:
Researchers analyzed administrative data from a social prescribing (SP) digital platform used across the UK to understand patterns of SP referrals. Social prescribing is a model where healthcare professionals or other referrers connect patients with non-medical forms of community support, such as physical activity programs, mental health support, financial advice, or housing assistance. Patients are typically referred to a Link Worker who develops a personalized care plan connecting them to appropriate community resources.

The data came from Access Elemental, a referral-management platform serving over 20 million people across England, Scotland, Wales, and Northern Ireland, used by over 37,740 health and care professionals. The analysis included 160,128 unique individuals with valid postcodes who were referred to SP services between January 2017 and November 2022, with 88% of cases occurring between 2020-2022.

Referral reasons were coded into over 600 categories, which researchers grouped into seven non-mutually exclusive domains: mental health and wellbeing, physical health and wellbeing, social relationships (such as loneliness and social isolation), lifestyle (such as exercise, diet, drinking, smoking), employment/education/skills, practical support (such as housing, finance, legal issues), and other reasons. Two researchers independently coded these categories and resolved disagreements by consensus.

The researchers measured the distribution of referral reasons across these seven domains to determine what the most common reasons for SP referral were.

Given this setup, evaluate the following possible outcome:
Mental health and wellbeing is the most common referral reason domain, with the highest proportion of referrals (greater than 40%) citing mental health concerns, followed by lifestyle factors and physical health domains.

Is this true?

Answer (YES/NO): NO